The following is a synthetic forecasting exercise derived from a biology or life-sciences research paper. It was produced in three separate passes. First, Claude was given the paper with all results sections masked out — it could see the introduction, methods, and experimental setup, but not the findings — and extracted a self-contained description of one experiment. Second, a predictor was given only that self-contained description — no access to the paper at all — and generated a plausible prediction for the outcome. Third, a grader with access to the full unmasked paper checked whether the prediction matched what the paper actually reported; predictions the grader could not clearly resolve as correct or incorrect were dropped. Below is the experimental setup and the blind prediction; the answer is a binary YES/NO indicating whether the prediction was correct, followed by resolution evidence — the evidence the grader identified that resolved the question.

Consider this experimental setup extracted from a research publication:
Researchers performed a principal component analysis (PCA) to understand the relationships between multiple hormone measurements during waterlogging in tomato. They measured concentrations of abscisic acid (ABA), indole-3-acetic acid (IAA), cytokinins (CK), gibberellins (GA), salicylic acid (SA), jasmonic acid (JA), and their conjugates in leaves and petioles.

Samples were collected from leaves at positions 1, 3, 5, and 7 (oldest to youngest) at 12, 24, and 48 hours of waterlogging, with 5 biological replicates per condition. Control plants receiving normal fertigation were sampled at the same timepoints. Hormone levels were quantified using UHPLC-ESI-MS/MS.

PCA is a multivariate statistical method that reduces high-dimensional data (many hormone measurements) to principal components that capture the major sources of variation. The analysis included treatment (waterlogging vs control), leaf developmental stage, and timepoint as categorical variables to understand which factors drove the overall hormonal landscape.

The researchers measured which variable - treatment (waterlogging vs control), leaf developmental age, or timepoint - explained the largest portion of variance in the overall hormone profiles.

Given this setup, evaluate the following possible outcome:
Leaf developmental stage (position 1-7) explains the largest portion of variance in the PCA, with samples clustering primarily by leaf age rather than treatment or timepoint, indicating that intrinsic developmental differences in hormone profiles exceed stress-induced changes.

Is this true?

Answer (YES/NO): NO